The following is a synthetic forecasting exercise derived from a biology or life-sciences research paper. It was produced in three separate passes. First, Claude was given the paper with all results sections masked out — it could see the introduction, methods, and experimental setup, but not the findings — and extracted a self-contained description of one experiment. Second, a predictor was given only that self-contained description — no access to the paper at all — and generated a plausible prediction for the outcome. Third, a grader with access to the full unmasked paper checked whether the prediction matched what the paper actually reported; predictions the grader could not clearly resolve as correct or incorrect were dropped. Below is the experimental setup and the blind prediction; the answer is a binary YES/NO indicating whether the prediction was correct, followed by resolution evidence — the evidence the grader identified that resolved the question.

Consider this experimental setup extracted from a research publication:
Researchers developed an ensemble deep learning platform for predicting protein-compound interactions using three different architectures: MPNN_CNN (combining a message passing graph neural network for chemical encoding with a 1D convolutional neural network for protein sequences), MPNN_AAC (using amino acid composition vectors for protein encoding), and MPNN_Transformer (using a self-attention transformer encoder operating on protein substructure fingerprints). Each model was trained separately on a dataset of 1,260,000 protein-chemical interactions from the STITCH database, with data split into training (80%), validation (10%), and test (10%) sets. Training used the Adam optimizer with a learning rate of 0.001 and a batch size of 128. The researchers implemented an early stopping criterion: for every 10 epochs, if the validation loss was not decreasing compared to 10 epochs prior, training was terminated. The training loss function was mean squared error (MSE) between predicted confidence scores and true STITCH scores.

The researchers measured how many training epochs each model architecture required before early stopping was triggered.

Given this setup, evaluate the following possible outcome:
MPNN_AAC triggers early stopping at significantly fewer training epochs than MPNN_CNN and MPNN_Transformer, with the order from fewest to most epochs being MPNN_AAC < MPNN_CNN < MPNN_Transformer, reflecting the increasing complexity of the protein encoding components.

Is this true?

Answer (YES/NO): NO